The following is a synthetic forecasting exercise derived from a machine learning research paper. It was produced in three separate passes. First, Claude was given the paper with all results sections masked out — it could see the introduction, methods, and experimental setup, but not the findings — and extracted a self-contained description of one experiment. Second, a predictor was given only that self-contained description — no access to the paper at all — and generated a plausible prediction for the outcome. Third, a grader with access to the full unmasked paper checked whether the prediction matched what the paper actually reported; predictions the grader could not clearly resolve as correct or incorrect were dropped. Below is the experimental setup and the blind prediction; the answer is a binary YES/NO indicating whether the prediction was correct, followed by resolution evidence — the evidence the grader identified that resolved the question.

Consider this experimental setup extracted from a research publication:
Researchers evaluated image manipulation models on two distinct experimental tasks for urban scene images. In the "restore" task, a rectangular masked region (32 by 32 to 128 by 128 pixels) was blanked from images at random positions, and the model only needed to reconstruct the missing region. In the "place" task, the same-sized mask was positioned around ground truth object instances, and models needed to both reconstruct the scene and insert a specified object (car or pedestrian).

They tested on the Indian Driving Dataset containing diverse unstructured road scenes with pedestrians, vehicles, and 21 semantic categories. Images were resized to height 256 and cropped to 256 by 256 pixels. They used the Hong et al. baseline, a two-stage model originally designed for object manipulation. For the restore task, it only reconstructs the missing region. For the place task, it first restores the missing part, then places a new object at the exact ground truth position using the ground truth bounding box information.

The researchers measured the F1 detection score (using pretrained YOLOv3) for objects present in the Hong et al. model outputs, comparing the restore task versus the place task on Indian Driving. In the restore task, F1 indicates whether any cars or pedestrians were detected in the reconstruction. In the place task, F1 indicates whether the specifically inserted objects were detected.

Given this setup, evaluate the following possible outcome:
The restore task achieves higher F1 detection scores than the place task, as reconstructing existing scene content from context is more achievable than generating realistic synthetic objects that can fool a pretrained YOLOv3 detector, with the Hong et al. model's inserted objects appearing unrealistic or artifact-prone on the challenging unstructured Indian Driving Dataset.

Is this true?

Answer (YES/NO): NO